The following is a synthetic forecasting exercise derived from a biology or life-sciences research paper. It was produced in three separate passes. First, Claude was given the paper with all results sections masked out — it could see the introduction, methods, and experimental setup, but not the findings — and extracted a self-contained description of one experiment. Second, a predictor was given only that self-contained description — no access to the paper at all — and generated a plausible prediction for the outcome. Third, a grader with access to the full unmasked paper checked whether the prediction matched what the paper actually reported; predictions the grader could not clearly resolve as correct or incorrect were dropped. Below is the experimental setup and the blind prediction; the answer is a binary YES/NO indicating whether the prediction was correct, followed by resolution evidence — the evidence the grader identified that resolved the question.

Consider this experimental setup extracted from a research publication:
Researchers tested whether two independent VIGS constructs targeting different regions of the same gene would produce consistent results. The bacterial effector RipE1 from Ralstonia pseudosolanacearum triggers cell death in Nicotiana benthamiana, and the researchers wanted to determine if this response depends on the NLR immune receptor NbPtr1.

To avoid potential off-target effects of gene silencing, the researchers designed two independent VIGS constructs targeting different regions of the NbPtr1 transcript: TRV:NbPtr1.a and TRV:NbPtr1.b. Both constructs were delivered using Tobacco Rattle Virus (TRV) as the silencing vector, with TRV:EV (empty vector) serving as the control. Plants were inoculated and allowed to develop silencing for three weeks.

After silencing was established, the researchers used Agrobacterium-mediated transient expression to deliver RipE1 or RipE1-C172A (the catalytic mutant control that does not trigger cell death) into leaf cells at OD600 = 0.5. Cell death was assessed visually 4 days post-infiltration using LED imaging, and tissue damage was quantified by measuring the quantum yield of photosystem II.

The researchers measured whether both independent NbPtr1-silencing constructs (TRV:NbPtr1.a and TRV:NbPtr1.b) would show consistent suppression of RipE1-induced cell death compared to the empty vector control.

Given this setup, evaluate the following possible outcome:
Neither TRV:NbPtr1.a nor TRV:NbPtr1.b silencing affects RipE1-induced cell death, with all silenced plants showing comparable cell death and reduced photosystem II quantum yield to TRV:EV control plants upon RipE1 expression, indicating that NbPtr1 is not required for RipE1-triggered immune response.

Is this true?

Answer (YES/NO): NO